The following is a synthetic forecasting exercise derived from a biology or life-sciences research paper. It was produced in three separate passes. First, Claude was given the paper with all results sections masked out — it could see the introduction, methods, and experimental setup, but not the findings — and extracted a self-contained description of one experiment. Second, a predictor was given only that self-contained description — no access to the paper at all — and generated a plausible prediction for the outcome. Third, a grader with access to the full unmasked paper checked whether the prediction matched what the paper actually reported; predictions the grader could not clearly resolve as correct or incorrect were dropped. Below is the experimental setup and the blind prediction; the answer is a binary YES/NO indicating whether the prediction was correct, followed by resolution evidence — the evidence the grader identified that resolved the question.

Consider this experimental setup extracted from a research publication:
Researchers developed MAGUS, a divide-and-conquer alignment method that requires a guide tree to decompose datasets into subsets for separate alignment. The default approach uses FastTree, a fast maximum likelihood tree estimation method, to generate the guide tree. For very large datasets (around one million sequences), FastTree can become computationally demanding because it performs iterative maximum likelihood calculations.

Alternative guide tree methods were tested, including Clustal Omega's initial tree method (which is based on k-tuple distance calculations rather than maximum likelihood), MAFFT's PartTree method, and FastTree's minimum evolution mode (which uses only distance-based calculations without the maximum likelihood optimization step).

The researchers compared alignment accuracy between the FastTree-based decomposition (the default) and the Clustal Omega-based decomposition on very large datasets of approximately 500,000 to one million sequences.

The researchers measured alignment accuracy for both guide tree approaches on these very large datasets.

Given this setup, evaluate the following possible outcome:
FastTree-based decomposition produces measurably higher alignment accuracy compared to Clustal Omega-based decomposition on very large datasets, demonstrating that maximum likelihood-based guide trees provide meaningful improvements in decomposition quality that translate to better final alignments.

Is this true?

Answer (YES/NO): NO